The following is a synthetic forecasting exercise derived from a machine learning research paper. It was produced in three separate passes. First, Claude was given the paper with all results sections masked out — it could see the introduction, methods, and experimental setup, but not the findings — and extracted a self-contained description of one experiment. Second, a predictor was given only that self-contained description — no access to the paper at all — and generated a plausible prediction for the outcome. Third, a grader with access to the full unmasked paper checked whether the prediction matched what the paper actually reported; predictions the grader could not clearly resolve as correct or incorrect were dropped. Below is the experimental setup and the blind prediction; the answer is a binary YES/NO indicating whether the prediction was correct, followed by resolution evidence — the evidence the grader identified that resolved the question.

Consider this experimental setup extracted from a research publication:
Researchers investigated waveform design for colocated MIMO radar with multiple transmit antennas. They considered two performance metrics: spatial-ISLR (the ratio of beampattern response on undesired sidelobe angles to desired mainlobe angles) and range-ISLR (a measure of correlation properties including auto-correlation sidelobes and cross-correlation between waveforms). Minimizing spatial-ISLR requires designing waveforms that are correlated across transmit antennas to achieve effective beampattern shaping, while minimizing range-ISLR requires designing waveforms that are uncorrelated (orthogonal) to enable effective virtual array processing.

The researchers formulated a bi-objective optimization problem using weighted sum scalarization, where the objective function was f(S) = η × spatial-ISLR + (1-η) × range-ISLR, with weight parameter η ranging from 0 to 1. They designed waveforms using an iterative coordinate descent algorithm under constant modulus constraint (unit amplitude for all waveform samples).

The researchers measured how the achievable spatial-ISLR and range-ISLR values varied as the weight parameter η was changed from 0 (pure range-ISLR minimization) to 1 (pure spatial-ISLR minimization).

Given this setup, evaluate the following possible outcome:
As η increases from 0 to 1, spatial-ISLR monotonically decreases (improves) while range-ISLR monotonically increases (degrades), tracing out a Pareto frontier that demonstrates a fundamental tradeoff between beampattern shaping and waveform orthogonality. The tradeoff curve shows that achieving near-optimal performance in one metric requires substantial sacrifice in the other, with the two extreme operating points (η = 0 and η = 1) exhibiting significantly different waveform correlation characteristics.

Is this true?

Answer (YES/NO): YES